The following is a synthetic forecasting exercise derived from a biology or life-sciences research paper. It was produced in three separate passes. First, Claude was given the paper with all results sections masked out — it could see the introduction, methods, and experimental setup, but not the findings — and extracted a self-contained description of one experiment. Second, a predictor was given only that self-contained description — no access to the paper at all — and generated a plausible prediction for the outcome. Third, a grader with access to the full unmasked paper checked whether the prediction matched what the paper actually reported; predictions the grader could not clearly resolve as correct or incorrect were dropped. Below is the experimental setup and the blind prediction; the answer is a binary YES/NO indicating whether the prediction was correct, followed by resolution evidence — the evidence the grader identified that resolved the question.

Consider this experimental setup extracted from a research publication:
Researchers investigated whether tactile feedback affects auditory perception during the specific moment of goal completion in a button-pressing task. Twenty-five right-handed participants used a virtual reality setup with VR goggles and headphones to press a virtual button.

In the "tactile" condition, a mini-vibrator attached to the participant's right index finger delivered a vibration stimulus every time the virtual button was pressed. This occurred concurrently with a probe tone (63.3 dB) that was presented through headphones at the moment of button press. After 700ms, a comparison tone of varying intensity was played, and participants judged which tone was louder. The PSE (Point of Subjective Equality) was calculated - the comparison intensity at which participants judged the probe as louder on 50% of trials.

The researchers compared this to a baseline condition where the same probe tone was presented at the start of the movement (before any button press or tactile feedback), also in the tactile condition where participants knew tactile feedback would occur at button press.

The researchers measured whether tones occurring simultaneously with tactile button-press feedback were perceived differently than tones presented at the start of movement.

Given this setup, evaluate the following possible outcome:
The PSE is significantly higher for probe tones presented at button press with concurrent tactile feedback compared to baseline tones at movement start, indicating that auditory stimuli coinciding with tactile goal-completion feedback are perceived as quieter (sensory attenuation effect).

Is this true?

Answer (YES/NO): NO